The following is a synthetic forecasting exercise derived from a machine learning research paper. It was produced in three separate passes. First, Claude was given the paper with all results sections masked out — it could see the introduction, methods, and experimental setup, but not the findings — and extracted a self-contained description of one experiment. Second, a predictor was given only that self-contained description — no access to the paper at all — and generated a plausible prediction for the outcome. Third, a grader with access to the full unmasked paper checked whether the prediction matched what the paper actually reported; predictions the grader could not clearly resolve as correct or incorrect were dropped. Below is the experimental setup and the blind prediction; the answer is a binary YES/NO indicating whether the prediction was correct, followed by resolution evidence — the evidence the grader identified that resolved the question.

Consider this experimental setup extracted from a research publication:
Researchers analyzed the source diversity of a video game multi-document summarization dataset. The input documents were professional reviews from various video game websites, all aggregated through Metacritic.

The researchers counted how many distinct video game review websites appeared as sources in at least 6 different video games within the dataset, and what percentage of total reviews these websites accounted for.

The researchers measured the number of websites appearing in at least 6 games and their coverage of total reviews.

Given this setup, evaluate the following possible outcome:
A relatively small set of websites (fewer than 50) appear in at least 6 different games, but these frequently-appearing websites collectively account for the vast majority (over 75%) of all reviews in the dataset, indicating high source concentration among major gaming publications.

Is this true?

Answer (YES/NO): NO